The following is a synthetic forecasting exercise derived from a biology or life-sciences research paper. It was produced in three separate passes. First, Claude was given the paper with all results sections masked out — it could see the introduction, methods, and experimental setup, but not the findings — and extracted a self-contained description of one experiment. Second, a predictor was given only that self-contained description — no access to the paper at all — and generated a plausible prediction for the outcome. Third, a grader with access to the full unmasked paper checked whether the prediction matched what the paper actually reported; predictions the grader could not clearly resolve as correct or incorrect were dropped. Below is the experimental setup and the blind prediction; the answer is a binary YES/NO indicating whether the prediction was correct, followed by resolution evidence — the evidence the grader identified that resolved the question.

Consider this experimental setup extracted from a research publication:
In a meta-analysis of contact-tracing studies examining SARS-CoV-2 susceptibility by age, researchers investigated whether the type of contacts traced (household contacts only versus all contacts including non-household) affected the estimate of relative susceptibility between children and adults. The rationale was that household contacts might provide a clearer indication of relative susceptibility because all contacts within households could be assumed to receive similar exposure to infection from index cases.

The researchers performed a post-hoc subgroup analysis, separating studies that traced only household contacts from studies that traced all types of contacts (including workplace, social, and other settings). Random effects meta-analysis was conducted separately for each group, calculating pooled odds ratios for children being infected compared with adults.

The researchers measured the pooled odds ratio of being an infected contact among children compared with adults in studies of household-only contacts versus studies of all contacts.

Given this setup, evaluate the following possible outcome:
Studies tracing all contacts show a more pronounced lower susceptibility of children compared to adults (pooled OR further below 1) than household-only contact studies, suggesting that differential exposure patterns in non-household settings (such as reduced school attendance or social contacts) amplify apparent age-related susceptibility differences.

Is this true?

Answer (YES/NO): NO